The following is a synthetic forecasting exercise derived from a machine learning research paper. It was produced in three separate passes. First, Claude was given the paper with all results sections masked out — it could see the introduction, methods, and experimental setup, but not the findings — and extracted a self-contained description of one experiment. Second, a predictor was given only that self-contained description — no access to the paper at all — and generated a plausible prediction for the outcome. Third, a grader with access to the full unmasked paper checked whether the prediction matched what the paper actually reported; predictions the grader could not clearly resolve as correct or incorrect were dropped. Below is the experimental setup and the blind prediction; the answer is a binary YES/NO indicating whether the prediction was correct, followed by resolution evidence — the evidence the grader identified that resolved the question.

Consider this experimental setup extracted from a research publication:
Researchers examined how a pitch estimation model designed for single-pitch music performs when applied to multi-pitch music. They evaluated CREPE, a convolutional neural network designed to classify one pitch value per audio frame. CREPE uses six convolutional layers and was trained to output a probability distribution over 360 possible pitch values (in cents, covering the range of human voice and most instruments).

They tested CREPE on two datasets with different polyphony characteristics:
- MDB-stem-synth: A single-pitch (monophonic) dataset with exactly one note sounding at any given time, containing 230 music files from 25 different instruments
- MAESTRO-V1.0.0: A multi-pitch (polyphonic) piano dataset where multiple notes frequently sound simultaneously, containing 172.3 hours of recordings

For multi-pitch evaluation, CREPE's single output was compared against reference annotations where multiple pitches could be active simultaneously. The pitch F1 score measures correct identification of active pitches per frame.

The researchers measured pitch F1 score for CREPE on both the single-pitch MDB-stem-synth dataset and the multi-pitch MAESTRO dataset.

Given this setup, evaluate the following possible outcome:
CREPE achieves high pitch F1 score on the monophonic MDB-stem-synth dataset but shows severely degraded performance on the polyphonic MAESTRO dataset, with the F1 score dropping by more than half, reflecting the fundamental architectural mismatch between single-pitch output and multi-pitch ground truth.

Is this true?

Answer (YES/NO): YES